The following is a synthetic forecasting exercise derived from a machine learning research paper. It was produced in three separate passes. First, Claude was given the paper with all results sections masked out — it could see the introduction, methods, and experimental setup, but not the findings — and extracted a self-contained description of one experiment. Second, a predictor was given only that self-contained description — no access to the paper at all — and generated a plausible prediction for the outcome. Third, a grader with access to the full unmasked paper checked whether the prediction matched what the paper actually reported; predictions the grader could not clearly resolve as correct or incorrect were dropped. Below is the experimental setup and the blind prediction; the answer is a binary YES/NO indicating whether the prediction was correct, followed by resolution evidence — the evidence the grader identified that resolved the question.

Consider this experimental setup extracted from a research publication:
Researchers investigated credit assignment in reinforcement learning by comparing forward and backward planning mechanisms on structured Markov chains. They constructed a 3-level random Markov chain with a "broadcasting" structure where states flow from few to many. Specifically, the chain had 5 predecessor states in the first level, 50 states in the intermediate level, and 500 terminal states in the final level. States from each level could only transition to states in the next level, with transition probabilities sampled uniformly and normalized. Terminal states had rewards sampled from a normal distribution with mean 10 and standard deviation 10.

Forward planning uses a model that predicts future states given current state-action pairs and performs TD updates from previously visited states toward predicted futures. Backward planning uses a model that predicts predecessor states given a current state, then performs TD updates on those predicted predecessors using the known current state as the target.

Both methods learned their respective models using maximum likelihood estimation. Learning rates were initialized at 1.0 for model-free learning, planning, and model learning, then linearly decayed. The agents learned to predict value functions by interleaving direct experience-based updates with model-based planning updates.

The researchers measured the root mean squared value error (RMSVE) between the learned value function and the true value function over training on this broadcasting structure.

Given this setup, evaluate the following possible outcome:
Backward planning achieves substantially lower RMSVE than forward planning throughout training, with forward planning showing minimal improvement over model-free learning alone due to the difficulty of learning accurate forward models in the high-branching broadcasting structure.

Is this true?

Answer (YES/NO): NO